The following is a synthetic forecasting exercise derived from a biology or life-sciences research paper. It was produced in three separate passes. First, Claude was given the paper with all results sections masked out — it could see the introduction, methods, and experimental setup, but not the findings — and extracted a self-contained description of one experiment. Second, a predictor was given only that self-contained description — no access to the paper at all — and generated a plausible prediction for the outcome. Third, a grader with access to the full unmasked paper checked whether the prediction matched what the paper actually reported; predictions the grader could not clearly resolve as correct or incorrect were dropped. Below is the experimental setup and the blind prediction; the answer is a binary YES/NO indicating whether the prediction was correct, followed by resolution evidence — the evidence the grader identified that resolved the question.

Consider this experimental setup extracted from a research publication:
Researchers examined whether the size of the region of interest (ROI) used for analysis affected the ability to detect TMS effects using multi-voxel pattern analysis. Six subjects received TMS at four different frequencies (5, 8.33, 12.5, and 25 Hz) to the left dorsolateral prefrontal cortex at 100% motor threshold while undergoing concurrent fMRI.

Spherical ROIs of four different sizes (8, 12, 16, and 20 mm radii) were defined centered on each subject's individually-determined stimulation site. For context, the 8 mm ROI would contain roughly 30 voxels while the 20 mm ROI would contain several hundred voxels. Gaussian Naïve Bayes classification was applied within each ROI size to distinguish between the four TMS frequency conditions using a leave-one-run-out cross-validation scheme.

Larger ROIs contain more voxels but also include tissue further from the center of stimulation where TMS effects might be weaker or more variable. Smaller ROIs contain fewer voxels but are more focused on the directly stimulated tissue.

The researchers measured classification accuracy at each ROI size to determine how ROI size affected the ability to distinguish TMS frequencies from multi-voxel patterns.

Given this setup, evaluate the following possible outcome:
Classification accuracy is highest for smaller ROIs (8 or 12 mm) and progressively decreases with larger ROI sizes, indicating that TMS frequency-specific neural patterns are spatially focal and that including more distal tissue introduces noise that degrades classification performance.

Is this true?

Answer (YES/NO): NO